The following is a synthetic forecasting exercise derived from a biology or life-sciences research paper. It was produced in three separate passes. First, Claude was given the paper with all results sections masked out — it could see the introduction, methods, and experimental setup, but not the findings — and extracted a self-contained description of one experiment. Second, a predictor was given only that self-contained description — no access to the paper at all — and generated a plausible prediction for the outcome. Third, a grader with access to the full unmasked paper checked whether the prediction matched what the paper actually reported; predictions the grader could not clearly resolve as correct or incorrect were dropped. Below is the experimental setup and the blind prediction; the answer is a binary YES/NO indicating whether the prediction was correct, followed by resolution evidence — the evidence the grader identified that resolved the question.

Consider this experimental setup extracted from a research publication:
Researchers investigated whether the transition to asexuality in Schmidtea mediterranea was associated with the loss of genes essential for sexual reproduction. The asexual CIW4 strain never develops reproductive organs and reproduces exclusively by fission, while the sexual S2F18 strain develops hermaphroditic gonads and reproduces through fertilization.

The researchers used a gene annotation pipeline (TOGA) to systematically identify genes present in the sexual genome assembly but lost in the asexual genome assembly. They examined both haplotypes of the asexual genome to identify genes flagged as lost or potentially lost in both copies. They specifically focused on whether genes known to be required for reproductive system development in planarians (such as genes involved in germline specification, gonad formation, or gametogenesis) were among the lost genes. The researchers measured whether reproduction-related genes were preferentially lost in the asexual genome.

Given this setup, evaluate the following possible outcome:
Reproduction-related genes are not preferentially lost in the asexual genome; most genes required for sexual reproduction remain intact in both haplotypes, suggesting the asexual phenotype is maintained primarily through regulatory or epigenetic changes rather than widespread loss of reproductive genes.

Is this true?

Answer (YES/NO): YES